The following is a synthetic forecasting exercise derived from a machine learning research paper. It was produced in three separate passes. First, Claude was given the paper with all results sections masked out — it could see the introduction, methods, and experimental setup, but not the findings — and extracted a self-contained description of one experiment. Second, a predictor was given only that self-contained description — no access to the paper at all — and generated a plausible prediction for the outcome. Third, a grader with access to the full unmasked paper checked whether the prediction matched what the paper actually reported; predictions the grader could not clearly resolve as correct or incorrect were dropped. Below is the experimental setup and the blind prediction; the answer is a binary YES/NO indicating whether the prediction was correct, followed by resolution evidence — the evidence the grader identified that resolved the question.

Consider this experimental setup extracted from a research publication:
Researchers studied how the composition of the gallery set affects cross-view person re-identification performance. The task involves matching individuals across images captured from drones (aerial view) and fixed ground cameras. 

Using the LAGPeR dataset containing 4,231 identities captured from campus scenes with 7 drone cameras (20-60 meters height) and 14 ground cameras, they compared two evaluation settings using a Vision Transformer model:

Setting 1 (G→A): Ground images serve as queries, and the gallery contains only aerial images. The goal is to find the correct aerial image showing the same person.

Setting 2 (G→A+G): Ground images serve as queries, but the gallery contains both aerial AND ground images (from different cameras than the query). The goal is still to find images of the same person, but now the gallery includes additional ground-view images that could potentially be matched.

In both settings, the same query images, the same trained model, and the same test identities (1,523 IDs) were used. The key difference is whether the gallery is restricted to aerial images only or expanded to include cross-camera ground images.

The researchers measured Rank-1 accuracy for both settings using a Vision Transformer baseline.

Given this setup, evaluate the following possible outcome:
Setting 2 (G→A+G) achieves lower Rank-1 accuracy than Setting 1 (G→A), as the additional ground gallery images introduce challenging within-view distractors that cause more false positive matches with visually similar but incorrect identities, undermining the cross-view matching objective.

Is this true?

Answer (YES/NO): YES